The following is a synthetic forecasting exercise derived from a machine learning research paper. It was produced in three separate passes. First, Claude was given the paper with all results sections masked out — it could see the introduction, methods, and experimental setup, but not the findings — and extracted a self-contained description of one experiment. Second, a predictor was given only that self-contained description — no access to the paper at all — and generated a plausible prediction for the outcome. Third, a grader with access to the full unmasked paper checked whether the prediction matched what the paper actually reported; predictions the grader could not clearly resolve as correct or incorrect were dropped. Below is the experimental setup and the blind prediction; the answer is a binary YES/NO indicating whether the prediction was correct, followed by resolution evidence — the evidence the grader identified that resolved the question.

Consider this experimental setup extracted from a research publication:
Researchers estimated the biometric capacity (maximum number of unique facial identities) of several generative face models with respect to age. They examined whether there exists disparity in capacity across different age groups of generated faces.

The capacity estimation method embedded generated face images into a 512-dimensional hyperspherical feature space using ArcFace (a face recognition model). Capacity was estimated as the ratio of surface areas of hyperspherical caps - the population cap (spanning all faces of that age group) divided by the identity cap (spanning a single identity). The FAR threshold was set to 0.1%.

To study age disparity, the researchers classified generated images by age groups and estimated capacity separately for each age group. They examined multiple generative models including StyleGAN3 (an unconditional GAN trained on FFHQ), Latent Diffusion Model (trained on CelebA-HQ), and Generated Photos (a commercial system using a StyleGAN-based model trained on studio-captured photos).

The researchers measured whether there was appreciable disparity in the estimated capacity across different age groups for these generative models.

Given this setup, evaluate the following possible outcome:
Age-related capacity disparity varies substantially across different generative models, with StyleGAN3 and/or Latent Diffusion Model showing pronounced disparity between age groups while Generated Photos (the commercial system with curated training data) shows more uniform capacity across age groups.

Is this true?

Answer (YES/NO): NO